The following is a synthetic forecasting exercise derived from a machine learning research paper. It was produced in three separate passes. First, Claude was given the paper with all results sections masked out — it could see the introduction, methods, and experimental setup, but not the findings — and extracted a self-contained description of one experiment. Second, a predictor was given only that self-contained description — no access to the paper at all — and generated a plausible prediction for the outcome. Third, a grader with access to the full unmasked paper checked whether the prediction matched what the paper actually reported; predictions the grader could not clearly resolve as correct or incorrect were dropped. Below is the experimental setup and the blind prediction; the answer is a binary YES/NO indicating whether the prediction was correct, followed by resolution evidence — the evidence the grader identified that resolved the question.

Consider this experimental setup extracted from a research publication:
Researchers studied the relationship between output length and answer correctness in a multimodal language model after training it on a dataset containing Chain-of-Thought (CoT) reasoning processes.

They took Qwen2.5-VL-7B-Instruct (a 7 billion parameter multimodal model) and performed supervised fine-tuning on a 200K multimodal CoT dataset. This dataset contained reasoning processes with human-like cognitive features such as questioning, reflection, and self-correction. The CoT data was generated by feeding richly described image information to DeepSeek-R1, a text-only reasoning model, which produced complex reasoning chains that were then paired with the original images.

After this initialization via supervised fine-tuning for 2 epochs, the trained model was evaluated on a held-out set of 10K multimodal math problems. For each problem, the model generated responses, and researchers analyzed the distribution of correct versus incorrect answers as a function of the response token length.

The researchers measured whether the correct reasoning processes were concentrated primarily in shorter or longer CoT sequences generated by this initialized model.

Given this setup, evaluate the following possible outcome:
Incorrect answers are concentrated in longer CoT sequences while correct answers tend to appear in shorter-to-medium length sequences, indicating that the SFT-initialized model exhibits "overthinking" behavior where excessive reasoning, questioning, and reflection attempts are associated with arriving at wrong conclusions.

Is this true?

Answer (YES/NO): YES